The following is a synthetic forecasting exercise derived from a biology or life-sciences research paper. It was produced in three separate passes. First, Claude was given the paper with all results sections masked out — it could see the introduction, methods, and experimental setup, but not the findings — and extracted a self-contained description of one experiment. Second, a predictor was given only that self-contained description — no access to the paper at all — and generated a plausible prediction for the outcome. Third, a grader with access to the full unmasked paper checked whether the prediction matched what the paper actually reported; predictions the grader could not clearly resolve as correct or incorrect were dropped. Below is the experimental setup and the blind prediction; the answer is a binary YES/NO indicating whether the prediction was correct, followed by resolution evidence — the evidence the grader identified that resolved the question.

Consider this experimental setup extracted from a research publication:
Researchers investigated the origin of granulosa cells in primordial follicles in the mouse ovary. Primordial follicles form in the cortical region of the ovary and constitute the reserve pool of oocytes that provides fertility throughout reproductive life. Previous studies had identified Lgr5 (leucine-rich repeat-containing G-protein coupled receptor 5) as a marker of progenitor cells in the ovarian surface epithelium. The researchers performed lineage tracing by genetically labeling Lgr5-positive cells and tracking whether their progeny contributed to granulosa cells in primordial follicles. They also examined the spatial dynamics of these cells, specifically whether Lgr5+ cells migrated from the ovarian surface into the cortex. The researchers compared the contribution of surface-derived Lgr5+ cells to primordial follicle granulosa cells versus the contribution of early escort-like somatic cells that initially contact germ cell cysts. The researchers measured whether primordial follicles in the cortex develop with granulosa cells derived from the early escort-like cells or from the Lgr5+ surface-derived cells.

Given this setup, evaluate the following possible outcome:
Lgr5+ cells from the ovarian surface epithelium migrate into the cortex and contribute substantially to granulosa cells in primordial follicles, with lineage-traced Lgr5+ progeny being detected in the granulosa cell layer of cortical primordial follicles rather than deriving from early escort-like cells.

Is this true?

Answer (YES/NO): YES